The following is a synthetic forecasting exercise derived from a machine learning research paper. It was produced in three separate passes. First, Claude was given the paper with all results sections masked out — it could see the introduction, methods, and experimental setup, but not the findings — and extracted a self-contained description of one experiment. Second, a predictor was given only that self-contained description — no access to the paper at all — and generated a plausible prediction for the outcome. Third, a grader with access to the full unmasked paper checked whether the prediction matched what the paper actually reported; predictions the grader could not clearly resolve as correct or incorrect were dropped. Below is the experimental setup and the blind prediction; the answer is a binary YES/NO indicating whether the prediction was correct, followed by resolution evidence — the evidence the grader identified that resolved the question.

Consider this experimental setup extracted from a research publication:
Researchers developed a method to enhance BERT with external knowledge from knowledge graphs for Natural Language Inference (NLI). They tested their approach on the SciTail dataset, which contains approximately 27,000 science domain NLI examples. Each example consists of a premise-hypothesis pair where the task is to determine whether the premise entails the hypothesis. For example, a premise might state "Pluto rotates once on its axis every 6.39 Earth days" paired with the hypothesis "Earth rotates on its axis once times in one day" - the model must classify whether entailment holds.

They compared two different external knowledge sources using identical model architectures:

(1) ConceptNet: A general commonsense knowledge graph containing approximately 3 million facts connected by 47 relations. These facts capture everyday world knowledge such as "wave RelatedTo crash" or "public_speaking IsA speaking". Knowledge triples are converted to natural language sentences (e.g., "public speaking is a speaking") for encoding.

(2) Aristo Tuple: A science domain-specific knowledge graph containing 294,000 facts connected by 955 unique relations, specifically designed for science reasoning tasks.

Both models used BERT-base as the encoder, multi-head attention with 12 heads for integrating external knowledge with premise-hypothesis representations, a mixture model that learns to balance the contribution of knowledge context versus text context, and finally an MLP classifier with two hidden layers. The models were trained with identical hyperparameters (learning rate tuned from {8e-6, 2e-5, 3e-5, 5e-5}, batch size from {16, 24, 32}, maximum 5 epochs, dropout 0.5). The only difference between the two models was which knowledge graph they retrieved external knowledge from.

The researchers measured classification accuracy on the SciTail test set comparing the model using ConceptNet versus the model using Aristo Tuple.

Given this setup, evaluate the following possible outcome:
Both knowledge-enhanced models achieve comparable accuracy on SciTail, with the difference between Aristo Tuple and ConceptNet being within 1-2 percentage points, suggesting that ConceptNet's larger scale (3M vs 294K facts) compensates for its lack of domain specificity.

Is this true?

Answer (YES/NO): NO